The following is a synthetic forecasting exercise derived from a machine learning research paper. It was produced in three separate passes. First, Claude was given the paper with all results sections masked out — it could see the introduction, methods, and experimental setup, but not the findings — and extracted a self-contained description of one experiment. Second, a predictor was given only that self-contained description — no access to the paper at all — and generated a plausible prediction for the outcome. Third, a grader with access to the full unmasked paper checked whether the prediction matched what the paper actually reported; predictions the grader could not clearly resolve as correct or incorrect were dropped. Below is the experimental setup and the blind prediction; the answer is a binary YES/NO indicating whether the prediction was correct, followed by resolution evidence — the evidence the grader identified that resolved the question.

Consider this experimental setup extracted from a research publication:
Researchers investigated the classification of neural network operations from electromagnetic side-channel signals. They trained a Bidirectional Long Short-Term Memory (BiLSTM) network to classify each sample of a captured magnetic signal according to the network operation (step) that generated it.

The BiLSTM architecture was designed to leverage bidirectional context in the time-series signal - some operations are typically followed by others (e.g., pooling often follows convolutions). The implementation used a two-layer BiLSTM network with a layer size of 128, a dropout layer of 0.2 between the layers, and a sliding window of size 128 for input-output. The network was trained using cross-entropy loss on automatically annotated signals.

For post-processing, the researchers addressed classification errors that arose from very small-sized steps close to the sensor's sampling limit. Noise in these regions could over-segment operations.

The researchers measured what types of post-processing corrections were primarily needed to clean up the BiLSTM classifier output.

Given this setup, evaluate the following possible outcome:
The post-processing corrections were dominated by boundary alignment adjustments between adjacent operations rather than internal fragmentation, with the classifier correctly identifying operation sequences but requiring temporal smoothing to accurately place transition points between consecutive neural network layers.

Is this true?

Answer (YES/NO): NO